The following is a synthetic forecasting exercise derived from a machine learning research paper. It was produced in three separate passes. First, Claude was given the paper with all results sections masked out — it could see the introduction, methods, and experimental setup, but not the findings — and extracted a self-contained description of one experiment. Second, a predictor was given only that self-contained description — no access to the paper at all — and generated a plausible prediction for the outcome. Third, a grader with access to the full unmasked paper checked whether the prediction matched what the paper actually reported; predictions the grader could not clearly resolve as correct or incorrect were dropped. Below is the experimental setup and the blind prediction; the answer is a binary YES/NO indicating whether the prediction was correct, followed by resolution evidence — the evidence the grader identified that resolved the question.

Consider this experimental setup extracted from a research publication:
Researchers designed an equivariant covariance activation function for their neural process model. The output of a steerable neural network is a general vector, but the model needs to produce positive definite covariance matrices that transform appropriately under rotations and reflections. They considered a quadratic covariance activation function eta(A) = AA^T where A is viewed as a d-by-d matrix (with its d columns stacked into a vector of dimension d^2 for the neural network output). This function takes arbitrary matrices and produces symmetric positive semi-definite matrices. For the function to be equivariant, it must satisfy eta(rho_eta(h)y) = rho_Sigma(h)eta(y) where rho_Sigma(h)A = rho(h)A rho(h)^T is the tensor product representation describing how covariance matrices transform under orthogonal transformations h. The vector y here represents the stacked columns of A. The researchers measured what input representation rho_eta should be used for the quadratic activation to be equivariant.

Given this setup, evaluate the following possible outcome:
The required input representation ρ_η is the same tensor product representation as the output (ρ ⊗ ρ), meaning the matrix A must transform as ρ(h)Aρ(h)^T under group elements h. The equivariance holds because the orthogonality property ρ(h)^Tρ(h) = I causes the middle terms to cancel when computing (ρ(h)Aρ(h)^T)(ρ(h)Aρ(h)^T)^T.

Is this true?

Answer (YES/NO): NO